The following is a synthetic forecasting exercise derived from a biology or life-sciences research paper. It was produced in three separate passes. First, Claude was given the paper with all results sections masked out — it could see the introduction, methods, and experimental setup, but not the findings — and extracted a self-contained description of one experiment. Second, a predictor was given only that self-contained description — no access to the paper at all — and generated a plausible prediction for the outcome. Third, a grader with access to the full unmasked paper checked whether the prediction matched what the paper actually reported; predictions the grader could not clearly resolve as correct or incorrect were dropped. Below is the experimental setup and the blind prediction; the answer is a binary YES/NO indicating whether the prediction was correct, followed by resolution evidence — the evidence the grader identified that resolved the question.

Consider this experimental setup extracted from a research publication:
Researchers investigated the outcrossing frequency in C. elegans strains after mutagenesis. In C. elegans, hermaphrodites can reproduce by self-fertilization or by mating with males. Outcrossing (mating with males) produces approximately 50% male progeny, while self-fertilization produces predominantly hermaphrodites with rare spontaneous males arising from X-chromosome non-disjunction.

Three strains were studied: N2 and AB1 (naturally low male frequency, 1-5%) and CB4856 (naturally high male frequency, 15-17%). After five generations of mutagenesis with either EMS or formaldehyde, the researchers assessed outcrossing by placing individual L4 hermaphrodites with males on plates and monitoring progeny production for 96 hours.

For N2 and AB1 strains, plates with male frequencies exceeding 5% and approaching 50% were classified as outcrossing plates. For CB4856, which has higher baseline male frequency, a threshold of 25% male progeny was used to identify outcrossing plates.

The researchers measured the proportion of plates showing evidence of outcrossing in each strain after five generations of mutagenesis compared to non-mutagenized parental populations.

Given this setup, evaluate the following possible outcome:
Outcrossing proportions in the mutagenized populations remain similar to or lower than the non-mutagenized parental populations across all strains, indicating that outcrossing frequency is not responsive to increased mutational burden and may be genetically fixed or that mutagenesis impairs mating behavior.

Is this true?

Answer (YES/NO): NO